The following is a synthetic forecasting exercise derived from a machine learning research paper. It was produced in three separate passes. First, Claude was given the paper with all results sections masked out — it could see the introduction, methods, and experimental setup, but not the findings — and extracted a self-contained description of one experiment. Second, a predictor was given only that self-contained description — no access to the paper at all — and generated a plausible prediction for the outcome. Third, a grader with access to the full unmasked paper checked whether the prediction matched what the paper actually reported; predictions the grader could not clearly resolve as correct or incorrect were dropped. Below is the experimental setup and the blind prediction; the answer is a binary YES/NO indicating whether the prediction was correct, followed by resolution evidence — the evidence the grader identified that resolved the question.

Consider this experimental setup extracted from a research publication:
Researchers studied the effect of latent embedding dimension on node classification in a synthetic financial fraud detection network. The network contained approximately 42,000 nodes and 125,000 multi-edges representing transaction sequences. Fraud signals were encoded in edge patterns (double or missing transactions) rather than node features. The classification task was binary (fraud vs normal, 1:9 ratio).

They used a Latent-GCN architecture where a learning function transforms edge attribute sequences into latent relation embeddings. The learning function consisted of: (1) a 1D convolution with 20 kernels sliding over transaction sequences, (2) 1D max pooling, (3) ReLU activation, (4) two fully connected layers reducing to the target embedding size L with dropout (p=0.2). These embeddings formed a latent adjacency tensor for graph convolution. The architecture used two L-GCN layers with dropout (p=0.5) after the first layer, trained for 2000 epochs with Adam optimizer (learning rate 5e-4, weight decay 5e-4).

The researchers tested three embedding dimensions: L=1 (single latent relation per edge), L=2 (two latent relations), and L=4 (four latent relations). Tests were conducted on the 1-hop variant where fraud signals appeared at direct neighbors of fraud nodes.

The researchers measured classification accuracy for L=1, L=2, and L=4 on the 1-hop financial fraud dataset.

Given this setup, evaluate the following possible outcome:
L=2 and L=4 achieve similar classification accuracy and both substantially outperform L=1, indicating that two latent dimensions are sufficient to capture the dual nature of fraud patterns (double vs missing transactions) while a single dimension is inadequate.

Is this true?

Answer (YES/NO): NO